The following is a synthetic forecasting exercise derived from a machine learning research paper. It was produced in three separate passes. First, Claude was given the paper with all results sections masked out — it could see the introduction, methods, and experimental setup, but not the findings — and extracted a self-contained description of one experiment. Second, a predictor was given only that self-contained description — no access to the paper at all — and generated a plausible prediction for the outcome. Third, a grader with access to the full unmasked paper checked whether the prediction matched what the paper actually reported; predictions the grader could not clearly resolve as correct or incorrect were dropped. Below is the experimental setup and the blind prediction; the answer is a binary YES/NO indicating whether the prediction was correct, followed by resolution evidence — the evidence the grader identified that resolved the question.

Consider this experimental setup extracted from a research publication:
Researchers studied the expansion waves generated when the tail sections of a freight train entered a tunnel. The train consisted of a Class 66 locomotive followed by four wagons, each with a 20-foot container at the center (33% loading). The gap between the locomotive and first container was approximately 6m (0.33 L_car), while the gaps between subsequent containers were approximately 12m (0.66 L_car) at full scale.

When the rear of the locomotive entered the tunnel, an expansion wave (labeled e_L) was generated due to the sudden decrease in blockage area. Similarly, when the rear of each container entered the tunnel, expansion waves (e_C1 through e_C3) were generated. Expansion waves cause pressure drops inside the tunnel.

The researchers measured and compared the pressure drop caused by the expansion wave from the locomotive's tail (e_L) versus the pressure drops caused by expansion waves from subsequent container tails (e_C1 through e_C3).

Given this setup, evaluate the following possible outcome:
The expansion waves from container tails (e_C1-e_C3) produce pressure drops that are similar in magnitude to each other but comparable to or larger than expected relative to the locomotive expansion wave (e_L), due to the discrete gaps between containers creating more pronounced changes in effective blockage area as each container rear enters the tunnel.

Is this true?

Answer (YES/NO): YES